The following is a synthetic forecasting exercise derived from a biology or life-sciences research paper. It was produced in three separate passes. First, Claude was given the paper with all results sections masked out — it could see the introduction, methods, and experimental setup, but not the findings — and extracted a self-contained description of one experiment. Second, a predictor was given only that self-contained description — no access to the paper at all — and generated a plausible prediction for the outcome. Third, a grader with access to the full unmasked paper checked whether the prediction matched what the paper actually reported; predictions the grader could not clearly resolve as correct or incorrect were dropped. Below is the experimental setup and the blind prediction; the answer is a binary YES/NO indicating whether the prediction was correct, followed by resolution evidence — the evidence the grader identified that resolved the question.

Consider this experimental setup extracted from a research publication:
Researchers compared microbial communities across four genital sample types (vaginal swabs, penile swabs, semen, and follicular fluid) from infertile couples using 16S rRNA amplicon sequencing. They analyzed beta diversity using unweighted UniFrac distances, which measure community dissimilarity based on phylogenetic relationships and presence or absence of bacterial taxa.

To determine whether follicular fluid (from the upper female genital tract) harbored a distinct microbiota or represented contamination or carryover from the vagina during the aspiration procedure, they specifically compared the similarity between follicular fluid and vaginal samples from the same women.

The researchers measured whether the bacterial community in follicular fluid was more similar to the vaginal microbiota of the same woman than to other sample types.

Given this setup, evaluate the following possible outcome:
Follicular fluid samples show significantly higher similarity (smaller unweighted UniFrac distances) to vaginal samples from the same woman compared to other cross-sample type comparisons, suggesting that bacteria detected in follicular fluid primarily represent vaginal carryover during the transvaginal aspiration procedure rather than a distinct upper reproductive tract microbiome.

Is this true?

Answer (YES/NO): NO